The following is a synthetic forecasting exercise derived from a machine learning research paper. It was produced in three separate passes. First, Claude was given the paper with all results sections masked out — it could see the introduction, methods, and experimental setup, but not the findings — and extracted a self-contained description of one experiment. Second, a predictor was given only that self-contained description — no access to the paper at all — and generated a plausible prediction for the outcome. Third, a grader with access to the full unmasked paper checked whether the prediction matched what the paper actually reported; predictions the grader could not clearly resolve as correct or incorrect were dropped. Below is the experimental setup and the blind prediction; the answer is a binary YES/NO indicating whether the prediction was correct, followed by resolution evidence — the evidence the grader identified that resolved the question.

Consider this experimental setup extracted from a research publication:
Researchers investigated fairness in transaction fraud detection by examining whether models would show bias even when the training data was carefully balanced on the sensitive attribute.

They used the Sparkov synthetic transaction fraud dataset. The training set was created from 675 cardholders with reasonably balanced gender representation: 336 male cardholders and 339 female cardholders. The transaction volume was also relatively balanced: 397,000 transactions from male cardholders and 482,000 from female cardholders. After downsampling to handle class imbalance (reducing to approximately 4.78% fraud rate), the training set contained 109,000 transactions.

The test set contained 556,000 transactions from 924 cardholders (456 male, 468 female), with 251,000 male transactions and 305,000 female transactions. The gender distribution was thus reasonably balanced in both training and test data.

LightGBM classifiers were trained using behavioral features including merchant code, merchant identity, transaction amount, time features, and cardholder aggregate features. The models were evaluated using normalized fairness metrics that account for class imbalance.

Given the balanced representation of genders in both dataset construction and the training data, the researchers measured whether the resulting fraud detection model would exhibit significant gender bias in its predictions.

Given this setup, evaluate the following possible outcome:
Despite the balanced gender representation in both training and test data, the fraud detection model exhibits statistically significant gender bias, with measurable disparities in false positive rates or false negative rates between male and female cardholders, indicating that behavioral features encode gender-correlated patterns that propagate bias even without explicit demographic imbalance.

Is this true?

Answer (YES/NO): YES